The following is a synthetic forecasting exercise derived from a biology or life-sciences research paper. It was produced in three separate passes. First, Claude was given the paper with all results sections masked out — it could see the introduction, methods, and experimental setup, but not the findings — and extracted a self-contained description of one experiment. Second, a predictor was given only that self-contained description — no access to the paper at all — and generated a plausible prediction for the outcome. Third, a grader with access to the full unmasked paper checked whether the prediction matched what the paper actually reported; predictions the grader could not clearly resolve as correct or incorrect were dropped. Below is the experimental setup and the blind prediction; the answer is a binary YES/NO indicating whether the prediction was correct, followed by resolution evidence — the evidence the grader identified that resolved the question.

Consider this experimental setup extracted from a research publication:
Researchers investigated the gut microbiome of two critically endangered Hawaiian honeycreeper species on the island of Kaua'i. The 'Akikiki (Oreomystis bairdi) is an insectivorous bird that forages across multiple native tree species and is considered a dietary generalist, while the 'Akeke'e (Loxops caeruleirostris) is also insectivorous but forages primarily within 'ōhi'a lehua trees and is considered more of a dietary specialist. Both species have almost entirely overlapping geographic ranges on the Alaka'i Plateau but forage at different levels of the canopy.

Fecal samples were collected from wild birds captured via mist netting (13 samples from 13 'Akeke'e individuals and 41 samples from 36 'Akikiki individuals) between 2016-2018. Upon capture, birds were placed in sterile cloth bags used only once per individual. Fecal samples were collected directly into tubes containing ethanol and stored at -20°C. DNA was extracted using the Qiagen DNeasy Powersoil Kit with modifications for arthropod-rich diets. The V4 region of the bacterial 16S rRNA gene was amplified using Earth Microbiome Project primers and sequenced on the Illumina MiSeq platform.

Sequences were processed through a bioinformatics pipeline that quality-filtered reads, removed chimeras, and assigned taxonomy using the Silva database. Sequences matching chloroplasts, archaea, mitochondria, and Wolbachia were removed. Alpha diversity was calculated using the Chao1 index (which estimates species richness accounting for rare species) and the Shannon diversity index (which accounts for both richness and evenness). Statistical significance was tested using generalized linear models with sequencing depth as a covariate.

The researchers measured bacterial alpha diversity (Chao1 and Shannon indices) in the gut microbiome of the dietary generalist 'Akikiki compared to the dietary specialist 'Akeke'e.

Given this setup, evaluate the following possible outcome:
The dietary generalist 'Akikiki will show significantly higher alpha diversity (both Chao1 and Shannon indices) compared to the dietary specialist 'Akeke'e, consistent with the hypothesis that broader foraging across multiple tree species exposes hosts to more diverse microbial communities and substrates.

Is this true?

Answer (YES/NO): NO